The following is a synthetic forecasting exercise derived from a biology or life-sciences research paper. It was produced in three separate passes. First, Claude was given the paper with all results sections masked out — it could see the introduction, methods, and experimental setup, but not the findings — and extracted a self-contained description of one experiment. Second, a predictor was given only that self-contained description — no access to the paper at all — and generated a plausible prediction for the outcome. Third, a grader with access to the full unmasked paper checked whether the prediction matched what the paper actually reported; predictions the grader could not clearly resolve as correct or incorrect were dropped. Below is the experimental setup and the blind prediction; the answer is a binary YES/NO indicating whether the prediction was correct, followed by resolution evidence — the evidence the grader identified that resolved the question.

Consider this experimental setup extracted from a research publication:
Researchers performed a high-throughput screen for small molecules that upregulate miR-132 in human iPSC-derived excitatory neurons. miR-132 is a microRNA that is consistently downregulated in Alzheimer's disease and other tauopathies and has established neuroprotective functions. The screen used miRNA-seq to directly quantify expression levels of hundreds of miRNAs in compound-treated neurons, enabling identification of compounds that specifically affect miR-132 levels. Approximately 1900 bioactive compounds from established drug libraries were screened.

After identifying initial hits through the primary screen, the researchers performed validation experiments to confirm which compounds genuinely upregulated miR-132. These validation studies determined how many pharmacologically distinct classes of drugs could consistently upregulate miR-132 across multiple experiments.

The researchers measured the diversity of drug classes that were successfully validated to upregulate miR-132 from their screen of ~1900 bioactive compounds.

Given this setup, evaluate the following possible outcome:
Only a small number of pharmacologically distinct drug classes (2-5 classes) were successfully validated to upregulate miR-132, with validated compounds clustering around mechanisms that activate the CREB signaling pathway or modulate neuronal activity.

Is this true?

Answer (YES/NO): YES